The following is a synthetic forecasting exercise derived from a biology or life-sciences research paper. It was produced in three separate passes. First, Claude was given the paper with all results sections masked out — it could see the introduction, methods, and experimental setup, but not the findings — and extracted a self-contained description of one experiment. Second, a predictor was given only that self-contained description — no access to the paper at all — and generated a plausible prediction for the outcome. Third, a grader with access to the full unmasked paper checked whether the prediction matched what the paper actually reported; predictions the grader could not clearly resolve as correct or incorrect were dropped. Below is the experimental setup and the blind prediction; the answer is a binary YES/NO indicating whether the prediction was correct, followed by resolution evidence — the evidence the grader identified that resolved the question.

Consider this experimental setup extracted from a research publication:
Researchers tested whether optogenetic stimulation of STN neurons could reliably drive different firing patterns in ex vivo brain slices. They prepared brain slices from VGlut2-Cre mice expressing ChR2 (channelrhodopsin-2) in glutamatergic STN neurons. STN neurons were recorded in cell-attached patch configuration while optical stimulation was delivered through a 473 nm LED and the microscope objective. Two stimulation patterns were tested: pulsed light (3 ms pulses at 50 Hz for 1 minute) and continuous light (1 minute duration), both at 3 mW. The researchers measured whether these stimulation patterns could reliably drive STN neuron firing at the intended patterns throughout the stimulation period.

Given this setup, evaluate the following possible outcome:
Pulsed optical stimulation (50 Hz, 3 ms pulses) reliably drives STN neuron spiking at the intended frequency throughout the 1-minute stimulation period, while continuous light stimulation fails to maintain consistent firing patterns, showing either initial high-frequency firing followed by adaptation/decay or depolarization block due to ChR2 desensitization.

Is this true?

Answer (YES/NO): NO